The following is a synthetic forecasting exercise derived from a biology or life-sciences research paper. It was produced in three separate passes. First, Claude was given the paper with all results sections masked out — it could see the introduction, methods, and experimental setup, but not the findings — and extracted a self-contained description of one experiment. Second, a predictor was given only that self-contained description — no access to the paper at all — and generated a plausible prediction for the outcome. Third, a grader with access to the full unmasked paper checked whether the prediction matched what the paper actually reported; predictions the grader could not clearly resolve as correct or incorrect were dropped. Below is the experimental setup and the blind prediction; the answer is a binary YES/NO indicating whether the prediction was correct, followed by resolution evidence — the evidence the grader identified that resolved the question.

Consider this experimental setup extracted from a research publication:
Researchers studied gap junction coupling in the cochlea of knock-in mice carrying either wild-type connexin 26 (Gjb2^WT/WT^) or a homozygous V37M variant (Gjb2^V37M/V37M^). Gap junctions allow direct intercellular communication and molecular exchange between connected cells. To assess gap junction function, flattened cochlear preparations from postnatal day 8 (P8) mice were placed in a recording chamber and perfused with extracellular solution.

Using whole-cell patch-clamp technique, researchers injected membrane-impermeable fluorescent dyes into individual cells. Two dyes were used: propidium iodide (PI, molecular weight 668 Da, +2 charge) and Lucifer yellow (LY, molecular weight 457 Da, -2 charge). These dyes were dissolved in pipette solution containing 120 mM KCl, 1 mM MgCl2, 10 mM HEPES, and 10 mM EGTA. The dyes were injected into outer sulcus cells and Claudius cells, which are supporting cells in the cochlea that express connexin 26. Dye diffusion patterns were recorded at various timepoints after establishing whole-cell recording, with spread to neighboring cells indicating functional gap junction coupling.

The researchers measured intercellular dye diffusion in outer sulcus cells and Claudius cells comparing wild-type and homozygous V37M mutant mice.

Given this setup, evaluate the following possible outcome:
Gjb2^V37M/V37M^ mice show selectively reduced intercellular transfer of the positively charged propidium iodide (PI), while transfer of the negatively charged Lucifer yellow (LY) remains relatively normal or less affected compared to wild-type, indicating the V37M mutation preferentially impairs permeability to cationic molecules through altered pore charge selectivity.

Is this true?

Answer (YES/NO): NO